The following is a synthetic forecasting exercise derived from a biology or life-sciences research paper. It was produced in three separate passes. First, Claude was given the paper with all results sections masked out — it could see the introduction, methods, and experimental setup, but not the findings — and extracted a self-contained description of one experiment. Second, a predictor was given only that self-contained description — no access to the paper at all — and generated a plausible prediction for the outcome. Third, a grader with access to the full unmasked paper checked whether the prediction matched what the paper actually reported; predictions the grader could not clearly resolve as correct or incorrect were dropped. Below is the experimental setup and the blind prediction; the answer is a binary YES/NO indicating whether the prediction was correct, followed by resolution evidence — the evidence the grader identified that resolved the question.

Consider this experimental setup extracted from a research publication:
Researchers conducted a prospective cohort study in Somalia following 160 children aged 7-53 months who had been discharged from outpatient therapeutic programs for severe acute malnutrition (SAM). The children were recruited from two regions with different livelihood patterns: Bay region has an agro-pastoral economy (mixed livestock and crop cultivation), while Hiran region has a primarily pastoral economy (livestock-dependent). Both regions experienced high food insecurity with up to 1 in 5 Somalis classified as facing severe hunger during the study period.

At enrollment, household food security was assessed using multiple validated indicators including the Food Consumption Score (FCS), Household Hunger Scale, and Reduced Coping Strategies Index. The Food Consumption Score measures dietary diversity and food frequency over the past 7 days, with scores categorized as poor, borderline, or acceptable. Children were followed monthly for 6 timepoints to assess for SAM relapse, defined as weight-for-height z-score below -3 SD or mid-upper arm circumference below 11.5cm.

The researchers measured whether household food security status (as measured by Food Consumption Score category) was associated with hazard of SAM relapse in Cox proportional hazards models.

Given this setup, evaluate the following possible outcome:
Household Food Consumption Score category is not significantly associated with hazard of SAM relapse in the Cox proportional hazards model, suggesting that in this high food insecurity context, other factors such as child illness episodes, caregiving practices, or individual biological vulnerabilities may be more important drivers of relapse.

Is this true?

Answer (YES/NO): YES